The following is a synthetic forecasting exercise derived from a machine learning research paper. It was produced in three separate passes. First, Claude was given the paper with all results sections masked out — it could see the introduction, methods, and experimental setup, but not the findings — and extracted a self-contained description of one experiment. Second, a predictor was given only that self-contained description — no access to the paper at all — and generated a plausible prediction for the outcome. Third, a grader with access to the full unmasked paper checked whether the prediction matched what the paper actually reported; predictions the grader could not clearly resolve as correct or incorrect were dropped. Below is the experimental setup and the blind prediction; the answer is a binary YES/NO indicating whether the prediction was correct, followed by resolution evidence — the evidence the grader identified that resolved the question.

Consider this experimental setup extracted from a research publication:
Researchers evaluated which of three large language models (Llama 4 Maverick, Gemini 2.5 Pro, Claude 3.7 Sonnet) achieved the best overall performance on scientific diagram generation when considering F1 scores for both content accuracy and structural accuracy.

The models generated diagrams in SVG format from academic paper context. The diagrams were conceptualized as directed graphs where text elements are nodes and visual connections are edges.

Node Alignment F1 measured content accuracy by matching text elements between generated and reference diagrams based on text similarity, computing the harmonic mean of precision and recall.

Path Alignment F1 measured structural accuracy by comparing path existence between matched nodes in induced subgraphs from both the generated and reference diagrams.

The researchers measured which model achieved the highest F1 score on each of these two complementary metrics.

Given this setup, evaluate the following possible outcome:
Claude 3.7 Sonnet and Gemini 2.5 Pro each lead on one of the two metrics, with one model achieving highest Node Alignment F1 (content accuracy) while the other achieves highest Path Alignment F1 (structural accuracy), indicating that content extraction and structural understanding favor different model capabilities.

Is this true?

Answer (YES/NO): NO